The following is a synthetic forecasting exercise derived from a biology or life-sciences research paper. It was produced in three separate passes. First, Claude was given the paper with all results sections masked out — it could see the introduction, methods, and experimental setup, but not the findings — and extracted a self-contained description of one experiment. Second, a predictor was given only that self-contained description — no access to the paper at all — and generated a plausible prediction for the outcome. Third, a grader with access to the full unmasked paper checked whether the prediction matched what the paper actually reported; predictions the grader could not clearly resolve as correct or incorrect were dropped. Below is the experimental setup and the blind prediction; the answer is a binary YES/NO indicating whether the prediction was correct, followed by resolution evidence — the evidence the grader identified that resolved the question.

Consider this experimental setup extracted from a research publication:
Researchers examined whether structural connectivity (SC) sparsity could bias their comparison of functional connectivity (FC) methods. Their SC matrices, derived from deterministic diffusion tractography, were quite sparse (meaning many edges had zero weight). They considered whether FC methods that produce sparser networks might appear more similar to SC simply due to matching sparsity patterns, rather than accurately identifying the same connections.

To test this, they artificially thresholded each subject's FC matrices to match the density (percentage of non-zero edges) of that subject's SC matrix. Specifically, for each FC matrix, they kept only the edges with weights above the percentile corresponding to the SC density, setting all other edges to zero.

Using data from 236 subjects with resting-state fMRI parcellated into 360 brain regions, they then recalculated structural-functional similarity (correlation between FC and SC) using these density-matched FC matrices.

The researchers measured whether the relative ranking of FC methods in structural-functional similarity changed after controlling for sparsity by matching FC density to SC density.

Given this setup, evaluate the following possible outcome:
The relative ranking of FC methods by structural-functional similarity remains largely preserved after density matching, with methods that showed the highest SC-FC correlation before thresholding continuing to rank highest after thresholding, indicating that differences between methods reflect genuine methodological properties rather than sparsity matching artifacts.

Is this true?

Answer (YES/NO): YES